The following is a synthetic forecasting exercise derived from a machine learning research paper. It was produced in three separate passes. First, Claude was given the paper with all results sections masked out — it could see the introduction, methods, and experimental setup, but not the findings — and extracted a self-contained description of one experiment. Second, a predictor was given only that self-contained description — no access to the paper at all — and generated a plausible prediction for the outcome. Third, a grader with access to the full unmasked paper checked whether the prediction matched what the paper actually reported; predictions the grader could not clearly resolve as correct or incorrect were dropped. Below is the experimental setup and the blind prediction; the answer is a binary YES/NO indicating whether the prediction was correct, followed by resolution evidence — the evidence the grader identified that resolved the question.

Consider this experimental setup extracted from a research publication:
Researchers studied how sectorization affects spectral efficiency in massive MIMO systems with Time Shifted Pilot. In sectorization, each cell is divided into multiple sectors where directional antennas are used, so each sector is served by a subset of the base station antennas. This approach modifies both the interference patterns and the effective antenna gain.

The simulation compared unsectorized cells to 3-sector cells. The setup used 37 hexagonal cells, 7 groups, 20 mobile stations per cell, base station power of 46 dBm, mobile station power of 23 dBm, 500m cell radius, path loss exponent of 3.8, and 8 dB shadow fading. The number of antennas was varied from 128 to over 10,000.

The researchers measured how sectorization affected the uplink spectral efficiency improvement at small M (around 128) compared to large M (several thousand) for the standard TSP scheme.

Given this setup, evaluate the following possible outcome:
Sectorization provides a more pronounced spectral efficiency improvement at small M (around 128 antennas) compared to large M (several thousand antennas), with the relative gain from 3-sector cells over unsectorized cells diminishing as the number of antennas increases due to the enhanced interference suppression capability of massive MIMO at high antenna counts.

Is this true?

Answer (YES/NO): NO